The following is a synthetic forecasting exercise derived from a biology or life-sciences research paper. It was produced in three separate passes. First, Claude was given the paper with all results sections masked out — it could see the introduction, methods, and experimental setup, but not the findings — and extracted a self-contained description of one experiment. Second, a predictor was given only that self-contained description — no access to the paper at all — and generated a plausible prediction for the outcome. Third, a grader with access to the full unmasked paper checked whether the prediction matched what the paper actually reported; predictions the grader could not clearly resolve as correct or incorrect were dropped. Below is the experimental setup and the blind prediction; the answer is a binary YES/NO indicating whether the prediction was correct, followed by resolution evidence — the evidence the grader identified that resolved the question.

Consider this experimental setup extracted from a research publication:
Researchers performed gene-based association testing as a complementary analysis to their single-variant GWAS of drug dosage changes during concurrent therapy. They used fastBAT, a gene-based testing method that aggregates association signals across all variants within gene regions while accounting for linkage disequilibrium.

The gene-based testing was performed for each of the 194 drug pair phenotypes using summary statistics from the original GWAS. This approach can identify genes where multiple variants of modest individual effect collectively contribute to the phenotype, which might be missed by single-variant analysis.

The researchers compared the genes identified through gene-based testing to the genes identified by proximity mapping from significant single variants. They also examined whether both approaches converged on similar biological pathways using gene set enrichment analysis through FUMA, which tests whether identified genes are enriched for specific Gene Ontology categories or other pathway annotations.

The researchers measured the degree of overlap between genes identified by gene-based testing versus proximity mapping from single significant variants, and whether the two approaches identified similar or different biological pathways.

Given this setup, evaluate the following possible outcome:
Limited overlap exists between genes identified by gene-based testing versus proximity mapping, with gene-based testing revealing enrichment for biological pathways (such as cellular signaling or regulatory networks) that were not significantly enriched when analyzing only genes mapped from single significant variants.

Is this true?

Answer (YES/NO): NO